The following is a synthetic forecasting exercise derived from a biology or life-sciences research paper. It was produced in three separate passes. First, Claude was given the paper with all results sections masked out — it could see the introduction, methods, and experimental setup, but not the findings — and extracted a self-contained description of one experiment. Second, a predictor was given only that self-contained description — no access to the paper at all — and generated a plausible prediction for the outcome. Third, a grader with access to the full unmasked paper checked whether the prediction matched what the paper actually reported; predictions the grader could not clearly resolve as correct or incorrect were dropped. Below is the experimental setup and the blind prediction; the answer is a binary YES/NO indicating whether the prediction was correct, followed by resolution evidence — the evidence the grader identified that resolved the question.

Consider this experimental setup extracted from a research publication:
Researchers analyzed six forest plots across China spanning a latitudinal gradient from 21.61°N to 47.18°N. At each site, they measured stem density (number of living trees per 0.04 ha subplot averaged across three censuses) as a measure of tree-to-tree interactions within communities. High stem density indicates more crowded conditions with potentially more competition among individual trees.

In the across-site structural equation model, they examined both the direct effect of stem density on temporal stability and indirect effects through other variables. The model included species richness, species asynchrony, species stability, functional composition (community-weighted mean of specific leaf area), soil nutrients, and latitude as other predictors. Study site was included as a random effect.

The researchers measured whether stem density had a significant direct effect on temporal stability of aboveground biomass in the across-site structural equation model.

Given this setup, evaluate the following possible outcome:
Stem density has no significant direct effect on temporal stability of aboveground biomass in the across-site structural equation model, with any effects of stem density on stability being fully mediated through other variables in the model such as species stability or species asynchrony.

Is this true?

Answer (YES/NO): YES